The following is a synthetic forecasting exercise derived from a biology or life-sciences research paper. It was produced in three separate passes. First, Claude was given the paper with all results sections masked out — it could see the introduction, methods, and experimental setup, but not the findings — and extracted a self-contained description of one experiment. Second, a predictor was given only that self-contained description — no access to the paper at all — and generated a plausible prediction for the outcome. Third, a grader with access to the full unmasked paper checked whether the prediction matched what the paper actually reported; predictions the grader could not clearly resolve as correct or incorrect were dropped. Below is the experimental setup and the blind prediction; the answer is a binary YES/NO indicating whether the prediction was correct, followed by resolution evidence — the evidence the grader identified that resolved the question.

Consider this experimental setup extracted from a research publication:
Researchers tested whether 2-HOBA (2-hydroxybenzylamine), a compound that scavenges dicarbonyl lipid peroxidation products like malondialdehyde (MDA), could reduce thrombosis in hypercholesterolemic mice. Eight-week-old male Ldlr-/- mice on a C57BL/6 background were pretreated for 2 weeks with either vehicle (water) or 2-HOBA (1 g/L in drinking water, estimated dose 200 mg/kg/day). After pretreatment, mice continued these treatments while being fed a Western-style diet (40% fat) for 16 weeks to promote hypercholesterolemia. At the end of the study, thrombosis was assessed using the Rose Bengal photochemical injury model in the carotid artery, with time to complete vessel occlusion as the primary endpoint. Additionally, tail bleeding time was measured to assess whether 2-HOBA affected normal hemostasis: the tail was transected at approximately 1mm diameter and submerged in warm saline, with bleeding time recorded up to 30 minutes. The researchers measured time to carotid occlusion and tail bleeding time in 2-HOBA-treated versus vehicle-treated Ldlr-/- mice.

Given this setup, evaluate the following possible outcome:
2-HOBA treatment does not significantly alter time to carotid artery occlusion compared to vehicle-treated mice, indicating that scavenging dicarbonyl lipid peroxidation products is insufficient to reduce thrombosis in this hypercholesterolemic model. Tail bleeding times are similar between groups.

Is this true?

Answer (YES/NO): NO